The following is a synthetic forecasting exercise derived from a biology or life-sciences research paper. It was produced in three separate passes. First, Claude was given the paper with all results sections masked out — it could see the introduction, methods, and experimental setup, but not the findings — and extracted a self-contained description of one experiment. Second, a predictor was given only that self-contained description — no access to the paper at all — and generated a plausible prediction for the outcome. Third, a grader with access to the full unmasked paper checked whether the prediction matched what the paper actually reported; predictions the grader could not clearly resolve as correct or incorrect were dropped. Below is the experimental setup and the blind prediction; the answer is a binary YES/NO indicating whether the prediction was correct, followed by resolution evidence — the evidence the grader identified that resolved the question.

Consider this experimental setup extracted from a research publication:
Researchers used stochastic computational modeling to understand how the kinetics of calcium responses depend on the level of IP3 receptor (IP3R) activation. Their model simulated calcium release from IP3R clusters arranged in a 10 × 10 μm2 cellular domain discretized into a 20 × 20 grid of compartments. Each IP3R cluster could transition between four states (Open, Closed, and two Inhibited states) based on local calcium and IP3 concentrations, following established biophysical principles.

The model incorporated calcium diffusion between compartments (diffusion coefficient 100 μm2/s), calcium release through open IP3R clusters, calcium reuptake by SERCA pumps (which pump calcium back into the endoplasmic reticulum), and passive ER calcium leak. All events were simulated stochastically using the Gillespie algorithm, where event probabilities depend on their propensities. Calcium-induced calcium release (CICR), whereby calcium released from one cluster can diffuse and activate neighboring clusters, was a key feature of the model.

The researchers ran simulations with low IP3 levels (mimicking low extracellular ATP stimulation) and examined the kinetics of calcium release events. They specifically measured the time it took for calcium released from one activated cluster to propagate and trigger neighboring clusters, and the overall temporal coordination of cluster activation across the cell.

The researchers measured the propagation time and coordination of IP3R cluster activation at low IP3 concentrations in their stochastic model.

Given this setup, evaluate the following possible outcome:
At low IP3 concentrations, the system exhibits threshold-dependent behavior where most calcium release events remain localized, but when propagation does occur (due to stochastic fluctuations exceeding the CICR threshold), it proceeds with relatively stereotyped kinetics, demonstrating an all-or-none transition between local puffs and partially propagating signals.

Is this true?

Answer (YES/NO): NO